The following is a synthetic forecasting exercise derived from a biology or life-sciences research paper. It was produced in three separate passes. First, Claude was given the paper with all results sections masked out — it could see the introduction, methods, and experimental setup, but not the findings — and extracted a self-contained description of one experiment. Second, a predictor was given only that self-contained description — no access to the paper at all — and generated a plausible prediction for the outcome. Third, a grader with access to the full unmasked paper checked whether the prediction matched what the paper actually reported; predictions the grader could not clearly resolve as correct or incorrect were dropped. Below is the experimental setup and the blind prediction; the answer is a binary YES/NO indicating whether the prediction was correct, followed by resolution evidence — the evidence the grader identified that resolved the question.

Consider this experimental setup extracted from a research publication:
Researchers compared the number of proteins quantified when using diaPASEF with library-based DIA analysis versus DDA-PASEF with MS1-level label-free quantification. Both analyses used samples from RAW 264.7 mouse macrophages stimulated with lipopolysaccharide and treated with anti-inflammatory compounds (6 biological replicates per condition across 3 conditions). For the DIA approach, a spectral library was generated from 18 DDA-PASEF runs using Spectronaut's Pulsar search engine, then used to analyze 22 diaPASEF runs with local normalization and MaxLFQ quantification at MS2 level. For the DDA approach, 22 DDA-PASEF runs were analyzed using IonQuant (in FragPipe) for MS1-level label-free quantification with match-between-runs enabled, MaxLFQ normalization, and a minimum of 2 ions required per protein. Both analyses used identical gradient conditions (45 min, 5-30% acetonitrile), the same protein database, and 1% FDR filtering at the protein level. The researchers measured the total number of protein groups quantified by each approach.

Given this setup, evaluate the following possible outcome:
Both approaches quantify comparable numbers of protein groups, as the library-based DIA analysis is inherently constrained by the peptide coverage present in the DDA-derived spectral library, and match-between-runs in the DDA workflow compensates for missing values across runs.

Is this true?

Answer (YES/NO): NO